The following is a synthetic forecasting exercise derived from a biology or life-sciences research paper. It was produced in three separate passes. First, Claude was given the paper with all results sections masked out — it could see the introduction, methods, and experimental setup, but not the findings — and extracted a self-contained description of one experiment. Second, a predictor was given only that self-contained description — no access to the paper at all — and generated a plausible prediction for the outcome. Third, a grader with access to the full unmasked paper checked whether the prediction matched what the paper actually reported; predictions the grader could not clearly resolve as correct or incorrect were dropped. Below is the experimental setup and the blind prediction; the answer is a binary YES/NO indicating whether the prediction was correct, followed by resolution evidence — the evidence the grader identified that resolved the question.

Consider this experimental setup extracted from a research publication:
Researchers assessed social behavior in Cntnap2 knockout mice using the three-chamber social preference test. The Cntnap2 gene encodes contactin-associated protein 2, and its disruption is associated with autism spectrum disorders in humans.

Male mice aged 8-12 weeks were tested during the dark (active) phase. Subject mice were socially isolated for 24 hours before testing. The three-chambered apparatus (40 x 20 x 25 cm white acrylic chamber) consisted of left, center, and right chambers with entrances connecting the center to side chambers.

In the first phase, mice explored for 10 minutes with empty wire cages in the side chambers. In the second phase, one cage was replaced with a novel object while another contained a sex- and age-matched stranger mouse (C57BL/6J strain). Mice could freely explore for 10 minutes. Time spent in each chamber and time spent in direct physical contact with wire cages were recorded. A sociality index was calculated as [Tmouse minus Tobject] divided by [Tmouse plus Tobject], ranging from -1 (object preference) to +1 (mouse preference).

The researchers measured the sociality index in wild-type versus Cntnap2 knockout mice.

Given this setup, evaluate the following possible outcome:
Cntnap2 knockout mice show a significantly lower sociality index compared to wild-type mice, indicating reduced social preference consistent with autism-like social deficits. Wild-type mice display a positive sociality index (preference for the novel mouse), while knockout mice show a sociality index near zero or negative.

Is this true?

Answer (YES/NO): YES